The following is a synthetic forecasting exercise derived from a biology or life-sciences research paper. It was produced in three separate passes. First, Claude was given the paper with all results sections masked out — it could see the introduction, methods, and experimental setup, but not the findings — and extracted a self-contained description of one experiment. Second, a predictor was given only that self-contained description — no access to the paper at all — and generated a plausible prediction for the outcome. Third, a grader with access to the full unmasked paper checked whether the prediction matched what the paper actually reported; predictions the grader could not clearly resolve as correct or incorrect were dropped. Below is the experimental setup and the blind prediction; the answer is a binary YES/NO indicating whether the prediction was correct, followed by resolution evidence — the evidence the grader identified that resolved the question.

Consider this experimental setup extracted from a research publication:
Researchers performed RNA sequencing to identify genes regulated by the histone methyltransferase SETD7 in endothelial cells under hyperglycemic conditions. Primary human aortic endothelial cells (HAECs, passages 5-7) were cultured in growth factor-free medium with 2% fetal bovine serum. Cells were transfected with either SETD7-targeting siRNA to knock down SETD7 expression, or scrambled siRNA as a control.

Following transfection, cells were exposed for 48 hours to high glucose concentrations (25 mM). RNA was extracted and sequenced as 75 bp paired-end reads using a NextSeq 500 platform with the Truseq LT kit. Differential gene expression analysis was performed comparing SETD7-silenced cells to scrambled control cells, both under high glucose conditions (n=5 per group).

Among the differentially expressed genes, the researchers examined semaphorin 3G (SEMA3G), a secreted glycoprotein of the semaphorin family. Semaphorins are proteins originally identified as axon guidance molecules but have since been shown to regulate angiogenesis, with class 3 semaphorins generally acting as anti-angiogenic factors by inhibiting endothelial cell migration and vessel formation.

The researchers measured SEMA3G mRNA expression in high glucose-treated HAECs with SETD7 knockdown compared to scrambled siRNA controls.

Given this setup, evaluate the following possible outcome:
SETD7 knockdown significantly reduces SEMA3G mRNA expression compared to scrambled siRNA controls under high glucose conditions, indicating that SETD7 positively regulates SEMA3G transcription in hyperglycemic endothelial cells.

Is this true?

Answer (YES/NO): YES